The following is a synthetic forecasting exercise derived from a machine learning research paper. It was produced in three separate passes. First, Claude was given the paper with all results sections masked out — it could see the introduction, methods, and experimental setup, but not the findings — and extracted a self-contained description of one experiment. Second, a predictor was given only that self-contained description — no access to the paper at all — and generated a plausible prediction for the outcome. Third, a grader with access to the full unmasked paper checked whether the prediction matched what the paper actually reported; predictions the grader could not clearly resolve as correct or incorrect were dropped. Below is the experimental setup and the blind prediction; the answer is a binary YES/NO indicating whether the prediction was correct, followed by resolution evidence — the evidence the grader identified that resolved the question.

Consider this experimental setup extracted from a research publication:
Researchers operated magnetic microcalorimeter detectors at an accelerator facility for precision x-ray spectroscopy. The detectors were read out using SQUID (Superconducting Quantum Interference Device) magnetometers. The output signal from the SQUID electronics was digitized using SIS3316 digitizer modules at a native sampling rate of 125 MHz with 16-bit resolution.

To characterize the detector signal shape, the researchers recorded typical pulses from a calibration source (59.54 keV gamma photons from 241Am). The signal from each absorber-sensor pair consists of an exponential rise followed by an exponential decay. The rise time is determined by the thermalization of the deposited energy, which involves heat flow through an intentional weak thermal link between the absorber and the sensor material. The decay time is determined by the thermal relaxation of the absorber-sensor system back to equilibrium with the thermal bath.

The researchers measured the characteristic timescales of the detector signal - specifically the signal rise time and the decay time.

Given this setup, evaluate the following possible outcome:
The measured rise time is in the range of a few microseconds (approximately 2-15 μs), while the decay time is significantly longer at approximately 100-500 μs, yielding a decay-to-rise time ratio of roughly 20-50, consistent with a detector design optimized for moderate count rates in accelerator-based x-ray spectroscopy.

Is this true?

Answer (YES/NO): NO